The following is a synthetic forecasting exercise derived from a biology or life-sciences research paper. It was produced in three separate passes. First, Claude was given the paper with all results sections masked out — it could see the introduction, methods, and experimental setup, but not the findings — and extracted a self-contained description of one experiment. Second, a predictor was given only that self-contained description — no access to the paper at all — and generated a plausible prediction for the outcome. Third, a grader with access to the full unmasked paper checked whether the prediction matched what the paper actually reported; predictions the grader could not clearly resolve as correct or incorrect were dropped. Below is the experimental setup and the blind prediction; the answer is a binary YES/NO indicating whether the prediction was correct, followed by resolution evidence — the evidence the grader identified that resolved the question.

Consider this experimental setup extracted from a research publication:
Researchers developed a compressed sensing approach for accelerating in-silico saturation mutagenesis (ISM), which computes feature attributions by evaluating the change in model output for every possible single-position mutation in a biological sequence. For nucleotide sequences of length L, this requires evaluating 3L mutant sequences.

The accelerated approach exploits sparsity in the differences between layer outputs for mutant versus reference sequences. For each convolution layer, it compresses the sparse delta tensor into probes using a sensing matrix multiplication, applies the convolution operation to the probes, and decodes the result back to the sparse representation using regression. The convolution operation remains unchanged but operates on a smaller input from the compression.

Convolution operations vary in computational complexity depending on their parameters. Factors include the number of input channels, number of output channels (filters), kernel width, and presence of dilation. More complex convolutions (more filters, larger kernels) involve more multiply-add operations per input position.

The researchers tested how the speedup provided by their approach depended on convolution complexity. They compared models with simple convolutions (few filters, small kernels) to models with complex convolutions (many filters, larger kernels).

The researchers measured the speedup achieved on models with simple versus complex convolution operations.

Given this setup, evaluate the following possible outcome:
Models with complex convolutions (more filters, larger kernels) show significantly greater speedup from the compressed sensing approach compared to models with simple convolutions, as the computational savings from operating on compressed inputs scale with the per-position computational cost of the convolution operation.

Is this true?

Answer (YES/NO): NO